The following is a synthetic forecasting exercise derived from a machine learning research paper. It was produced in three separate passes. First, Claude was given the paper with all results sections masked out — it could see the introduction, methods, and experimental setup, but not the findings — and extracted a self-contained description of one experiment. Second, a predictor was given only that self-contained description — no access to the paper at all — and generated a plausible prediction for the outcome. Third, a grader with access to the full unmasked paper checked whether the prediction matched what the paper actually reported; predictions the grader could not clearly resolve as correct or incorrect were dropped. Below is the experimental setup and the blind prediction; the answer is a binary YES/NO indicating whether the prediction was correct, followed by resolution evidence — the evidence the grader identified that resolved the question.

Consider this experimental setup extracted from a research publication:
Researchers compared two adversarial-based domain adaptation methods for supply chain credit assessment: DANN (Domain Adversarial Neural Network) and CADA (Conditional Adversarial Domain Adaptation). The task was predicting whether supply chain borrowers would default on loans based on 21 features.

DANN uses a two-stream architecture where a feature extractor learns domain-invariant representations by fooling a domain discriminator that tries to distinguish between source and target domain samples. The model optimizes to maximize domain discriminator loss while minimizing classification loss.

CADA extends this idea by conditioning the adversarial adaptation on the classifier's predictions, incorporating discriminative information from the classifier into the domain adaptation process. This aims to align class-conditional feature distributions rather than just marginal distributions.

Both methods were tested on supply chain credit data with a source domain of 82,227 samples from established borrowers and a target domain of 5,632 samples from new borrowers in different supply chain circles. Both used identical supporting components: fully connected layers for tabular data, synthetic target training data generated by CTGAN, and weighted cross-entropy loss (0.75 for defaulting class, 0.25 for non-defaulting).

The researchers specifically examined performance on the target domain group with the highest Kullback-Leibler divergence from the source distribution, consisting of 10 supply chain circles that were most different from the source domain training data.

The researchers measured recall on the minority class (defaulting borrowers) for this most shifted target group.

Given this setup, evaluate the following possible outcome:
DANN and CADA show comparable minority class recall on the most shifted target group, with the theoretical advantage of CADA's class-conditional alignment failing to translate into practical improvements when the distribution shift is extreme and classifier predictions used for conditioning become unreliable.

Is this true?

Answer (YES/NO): NO